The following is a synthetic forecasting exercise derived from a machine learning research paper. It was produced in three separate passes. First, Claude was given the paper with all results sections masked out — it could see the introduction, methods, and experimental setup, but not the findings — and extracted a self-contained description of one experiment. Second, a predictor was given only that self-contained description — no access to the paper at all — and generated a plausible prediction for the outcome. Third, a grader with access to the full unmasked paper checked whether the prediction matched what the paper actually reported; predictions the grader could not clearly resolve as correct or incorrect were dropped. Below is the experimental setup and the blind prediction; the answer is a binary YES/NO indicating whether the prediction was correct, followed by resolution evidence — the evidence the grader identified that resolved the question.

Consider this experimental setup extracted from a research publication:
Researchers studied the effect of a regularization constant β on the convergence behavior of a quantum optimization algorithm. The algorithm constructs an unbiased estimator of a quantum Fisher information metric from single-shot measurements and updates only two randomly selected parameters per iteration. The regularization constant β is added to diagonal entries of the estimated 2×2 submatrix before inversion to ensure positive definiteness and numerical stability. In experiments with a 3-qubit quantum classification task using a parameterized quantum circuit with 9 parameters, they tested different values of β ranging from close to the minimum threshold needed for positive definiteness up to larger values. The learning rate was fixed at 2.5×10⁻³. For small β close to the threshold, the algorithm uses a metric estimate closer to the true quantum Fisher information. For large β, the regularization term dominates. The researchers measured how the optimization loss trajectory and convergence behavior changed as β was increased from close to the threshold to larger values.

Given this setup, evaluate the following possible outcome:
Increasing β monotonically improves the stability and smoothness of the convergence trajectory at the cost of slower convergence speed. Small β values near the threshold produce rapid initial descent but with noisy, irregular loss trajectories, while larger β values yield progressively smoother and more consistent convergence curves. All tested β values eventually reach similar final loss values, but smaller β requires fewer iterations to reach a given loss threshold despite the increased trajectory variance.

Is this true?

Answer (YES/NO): NO